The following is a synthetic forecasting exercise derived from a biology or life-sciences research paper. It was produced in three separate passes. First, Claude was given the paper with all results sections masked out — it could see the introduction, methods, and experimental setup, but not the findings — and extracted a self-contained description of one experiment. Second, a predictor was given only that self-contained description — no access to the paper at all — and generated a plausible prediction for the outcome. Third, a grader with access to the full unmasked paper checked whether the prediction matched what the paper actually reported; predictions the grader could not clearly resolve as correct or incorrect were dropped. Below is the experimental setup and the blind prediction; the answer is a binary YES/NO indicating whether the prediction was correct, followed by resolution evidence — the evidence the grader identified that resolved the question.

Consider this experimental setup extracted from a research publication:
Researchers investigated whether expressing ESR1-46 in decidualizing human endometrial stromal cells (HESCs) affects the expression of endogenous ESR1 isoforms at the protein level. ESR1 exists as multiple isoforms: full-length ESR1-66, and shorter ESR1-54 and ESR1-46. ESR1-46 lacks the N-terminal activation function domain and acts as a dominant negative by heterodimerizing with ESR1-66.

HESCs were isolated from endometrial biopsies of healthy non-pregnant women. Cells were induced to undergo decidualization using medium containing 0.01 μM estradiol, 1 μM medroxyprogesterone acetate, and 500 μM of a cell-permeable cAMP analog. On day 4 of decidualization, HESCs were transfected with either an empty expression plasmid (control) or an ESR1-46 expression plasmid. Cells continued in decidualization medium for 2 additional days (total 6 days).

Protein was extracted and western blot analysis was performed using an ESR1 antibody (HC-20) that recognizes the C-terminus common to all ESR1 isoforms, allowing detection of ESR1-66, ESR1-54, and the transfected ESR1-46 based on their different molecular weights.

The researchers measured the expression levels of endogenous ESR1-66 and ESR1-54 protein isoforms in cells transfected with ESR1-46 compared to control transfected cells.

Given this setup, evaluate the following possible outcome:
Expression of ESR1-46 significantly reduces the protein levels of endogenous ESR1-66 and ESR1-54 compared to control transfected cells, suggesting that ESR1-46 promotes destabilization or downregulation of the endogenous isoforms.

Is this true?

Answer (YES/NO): YES